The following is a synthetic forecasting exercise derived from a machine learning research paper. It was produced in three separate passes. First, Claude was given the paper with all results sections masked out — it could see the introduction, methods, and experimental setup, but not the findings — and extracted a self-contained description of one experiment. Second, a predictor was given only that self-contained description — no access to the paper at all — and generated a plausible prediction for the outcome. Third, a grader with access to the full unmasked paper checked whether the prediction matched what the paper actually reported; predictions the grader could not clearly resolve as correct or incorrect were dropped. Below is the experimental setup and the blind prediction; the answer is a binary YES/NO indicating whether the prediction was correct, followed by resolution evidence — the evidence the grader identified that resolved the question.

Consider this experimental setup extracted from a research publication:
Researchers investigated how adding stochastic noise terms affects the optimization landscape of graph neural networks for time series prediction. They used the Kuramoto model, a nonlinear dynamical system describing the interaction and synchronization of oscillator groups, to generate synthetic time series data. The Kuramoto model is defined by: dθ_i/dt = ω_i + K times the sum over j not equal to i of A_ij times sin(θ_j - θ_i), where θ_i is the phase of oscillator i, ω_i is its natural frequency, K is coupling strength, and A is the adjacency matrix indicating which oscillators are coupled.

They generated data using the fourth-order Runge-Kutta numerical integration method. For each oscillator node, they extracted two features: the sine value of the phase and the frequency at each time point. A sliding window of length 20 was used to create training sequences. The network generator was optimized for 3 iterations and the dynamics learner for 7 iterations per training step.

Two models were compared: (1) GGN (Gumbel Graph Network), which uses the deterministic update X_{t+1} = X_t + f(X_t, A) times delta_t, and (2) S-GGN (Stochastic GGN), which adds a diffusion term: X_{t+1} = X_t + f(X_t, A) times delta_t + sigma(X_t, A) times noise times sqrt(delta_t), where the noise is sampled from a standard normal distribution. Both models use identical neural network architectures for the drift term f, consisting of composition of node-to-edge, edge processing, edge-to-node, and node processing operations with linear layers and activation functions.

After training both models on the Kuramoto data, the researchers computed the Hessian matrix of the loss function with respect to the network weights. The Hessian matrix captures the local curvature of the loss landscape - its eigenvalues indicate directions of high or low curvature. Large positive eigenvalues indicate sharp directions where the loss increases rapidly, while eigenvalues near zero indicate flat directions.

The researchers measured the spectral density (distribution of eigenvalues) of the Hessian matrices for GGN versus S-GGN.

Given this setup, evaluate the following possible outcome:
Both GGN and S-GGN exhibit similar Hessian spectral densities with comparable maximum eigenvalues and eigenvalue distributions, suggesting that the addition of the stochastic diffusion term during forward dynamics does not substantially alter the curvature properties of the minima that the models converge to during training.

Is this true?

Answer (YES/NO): NO